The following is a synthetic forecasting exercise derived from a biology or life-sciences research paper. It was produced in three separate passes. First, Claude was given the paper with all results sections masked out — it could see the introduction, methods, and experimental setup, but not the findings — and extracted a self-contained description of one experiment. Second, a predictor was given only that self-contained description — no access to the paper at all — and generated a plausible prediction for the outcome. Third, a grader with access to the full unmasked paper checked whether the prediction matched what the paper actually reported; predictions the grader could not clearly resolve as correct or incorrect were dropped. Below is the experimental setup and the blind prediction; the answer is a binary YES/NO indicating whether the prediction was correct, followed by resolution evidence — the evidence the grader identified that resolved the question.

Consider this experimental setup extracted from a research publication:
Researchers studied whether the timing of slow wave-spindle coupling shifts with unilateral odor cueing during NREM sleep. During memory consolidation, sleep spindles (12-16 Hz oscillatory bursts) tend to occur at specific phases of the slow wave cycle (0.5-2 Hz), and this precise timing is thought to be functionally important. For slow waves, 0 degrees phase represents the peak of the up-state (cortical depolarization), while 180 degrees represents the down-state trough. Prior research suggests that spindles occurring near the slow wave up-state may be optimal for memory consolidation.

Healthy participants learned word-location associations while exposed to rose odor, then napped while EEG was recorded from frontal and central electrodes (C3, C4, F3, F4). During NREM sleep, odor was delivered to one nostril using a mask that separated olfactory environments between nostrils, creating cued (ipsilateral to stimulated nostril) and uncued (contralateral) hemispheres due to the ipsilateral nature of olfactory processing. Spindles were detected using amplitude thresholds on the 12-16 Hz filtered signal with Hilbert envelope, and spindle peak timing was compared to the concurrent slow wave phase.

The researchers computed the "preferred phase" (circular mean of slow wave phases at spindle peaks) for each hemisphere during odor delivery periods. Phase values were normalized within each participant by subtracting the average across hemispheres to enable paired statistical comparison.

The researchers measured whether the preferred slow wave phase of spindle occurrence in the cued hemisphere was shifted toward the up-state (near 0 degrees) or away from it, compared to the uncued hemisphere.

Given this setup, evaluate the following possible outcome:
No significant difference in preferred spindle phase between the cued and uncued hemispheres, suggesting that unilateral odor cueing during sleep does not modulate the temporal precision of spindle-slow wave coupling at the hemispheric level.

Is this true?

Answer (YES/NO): NO